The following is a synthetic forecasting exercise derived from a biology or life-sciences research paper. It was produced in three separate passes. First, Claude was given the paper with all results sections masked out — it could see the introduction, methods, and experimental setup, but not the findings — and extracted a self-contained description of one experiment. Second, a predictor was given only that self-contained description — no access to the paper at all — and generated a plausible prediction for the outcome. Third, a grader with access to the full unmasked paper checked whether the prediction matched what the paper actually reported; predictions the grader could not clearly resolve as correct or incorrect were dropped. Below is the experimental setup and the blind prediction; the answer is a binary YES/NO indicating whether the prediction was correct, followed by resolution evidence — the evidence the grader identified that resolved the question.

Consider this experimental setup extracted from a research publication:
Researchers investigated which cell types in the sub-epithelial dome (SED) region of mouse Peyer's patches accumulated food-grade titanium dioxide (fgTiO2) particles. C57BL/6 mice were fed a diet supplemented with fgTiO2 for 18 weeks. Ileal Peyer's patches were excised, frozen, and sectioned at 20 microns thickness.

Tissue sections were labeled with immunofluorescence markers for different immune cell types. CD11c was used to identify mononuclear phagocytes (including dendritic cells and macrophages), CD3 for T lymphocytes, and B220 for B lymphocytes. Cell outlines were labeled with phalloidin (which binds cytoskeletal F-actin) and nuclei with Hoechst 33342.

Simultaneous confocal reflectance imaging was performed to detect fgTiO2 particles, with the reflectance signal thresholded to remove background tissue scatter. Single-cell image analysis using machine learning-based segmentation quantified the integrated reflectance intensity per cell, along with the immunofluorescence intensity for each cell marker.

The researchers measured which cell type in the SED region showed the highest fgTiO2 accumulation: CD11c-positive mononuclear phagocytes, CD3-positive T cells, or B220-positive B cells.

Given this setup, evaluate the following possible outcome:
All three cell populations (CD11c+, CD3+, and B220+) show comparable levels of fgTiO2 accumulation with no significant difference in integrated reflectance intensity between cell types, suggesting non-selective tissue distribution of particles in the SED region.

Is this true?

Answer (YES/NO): NO